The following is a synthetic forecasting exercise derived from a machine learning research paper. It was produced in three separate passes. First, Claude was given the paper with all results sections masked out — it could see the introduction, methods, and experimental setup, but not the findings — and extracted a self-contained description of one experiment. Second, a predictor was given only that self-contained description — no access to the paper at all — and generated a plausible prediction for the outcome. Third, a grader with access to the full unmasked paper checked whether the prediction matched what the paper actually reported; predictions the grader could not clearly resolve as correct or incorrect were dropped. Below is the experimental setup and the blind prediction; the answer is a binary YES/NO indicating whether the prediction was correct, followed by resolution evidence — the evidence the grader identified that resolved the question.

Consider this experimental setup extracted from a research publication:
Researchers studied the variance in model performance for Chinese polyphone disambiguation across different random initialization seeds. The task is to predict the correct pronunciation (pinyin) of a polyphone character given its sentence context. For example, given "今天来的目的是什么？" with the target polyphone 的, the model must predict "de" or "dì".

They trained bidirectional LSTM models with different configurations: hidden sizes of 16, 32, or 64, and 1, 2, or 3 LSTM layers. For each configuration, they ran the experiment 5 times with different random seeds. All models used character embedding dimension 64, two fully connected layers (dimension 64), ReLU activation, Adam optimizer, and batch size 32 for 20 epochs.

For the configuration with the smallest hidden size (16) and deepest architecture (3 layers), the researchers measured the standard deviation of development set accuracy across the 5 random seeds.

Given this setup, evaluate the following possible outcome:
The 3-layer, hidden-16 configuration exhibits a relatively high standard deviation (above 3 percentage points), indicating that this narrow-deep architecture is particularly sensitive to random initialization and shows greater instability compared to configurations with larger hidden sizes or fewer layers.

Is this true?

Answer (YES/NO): YES